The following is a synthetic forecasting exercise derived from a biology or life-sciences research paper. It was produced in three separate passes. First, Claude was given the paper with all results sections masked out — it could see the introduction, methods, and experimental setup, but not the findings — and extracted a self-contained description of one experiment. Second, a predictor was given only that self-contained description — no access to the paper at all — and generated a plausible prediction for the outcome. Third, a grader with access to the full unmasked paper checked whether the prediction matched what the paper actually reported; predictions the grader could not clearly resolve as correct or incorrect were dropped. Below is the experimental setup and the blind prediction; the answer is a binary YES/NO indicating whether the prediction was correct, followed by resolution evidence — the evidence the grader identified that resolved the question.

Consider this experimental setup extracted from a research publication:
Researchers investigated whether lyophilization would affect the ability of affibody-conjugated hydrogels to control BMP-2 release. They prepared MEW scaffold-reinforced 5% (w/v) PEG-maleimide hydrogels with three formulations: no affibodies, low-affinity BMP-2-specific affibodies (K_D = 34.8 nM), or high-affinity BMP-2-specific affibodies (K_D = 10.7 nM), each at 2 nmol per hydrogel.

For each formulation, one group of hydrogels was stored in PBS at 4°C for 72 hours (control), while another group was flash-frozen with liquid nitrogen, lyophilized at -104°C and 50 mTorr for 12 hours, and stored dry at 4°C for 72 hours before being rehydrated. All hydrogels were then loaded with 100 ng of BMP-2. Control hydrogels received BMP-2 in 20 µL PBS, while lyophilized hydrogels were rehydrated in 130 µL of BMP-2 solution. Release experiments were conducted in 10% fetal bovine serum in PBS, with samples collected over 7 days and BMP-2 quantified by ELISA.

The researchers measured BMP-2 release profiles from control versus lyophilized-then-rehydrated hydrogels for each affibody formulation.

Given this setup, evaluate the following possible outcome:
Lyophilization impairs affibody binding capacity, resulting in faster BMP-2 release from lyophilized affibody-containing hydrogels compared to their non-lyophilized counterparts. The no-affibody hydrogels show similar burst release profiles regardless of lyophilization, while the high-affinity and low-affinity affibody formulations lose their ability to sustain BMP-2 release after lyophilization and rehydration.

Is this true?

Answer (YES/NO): NO